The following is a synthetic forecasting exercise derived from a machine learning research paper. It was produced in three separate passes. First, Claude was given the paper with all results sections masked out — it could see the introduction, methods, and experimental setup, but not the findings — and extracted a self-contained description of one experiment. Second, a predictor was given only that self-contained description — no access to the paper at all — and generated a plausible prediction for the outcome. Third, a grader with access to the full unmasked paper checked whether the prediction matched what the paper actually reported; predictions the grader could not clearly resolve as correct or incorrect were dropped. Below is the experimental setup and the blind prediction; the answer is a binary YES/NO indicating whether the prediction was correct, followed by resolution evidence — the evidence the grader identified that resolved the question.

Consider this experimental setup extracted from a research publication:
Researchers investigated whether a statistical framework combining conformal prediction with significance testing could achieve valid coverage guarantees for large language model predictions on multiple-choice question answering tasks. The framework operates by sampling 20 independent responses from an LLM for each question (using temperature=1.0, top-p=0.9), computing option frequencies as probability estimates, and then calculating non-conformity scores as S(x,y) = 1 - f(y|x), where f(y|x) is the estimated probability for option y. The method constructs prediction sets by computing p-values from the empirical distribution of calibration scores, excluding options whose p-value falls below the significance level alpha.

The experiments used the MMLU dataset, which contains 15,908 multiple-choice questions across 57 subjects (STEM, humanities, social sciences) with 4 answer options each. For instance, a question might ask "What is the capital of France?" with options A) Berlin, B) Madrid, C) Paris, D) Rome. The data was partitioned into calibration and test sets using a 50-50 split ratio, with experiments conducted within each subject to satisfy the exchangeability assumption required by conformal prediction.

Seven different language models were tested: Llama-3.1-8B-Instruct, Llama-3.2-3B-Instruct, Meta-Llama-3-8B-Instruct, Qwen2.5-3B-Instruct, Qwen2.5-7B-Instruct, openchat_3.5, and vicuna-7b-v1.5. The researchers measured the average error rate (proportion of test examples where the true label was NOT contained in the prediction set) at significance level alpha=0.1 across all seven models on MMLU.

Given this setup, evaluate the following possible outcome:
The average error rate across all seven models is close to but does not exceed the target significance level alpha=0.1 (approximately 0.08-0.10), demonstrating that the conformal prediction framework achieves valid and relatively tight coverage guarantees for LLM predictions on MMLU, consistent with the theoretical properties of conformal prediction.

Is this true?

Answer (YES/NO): YES